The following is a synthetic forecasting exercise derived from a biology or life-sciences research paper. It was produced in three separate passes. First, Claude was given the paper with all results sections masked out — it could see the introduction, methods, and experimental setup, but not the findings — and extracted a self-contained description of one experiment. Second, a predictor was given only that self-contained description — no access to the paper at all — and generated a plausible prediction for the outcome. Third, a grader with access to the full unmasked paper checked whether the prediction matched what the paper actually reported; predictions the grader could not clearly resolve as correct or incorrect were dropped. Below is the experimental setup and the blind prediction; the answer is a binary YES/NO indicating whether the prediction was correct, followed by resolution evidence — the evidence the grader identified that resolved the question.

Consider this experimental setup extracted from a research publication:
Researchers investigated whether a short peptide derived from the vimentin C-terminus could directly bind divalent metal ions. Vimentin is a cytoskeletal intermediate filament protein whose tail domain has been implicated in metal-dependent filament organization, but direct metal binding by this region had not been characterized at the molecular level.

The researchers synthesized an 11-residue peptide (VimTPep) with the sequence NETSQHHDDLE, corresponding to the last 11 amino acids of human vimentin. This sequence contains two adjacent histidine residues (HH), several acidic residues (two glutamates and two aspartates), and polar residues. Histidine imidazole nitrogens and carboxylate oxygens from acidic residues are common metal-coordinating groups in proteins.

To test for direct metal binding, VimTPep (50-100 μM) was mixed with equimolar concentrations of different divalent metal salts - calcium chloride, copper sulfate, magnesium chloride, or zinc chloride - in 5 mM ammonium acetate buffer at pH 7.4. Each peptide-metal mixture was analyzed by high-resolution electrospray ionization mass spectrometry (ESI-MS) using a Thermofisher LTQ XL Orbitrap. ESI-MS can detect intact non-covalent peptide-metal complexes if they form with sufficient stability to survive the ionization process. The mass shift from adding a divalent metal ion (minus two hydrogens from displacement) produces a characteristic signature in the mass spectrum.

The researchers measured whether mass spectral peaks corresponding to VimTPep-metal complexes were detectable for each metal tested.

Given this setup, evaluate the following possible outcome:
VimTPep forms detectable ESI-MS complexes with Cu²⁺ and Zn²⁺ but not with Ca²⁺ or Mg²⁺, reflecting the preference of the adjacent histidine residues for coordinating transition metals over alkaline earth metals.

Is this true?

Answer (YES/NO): YES